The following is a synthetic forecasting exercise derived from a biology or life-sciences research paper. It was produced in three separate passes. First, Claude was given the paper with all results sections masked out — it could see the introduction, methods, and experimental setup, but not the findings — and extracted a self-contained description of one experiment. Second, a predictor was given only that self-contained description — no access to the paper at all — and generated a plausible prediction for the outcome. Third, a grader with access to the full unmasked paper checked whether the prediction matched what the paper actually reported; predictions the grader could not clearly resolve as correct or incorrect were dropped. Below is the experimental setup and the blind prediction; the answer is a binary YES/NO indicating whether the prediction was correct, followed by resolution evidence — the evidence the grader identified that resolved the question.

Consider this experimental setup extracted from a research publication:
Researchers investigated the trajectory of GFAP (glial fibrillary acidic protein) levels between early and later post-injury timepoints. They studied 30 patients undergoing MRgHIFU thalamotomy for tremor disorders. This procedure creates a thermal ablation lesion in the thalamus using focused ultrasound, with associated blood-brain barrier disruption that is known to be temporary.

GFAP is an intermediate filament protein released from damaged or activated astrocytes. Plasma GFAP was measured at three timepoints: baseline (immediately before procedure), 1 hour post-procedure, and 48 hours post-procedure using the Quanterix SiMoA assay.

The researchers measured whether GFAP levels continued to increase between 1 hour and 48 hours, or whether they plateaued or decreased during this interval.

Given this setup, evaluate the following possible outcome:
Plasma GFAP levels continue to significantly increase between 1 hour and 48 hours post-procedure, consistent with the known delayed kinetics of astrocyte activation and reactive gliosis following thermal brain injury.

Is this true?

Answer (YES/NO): YES